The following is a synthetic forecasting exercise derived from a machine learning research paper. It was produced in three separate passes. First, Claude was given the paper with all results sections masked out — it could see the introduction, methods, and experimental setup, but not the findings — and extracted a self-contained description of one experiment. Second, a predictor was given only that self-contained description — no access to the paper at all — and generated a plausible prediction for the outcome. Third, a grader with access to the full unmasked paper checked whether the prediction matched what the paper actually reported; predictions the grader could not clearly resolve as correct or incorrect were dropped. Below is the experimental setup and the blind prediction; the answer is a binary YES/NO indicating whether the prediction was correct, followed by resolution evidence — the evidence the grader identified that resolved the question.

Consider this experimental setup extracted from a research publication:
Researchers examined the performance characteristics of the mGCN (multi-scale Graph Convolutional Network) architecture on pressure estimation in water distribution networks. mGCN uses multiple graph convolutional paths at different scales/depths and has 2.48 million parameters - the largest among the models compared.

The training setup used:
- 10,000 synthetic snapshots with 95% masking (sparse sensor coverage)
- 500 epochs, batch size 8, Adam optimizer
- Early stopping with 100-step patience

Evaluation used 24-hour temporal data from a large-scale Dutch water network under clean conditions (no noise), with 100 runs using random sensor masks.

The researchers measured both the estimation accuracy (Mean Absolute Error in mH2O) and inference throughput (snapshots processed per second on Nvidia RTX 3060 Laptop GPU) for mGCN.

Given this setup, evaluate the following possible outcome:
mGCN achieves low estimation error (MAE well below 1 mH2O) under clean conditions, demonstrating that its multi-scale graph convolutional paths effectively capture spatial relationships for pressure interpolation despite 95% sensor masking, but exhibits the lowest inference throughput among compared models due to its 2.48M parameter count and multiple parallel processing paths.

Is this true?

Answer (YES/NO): NO